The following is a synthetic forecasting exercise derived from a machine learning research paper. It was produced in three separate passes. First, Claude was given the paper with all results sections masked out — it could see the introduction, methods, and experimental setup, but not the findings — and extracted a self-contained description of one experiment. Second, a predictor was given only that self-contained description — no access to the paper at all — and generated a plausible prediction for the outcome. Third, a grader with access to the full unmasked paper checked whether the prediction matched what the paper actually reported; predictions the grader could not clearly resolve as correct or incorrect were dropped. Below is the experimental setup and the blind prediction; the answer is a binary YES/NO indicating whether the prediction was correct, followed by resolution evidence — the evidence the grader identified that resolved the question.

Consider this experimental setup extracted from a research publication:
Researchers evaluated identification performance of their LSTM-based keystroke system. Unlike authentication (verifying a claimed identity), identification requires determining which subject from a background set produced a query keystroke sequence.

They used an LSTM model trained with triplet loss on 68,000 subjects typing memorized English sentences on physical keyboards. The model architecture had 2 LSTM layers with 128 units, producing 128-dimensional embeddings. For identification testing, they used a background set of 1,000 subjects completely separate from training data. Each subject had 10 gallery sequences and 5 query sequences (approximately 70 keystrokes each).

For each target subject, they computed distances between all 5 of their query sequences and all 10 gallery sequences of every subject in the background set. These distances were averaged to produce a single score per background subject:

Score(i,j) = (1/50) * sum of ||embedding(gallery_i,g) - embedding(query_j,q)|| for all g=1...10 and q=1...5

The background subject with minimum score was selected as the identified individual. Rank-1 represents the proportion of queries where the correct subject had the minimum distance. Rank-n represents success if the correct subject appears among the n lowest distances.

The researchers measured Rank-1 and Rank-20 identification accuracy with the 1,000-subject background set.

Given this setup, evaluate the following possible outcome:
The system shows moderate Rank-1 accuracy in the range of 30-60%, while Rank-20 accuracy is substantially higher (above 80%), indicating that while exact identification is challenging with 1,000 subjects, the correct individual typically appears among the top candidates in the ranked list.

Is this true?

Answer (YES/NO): NO